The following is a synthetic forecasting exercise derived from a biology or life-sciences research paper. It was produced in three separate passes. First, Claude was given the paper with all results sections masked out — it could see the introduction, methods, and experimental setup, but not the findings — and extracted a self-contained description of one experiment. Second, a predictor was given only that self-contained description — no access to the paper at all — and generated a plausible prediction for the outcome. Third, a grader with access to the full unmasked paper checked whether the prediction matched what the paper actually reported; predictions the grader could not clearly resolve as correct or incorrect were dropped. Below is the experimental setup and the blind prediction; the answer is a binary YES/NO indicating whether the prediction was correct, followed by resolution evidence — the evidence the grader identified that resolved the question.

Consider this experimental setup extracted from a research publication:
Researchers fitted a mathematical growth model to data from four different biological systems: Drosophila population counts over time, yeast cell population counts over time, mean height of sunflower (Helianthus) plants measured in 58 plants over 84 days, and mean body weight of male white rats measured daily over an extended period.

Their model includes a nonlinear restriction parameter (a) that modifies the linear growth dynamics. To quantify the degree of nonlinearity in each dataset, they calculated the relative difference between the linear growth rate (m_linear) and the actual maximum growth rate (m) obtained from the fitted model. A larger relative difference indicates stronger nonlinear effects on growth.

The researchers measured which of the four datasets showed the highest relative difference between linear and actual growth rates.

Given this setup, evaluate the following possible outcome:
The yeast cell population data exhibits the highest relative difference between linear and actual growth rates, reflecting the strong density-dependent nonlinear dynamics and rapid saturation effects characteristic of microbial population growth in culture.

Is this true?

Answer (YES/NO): NO